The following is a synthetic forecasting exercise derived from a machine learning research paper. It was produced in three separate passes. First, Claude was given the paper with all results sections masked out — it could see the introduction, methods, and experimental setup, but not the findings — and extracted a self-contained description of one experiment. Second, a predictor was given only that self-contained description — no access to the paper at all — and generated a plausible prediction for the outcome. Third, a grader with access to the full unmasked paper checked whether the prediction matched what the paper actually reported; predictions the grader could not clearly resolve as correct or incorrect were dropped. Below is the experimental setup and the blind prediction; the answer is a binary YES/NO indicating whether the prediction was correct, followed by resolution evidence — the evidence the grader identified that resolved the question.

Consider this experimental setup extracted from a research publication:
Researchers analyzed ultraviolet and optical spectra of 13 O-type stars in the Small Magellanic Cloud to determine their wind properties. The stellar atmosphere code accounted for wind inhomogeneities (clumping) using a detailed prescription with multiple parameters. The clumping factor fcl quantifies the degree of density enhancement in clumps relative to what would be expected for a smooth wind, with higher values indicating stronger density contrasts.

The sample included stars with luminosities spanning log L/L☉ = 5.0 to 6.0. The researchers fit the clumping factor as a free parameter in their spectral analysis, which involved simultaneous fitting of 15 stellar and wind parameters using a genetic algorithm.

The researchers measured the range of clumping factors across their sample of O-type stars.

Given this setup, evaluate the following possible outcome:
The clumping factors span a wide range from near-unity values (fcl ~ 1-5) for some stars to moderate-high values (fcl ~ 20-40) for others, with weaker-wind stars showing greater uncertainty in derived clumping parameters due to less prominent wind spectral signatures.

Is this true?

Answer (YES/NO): NO